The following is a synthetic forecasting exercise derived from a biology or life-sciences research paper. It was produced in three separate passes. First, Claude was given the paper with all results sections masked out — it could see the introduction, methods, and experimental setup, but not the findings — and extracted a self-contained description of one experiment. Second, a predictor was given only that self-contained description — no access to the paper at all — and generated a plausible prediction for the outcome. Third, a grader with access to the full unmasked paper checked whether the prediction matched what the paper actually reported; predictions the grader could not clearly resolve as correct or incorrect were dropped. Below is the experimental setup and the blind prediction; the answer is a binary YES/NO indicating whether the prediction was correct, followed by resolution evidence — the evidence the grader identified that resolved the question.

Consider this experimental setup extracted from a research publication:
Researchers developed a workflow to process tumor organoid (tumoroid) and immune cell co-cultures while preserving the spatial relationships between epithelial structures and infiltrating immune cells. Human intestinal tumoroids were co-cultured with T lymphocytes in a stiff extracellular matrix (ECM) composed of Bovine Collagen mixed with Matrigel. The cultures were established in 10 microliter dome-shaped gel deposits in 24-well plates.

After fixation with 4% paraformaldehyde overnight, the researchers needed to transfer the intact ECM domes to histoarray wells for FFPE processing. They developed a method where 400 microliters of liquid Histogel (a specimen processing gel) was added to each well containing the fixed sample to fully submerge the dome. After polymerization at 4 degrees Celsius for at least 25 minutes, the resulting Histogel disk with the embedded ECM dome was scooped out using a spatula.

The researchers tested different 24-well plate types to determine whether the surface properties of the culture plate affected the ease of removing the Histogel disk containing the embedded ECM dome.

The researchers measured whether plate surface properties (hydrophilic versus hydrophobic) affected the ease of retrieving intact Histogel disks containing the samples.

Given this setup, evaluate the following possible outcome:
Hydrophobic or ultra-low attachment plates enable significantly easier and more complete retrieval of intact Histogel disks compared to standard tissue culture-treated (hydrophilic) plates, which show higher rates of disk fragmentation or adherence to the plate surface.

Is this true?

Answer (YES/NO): YES